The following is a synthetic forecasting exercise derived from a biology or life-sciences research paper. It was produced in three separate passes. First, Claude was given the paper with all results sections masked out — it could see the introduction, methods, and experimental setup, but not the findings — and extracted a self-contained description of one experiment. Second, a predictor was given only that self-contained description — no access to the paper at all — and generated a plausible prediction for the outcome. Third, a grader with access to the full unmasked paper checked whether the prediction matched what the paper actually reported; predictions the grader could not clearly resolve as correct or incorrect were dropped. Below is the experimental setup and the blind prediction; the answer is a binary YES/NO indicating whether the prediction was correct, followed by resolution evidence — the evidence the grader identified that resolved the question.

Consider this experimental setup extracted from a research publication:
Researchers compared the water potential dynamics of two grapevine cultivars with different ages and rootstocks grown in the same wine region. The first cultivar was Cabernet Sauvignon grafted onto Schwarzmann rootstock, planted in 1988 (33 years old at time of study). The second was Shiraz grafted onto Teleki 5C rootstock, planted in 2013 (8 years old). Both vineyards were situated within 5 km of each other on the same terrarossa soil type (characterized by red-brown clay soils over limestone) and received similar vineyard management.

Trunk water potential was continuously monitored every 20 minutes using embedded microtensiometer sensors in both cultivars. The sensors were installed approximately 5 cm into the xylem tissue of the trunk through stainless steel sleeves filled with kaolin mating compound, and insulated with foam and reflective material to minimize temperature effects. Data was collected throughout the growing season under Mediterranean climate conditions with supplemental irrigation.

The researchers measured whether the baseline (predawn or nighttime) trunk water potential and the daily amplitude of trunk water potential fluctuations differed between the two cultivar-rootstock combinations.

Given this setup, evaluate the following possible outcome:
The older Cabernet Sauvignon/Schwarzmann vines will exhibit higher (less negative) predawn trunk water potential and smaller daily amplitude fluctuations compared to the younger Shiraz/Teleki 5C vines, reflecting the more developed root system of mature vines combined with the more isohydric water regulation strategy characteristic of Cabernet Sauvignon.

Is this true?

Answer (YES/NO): NO